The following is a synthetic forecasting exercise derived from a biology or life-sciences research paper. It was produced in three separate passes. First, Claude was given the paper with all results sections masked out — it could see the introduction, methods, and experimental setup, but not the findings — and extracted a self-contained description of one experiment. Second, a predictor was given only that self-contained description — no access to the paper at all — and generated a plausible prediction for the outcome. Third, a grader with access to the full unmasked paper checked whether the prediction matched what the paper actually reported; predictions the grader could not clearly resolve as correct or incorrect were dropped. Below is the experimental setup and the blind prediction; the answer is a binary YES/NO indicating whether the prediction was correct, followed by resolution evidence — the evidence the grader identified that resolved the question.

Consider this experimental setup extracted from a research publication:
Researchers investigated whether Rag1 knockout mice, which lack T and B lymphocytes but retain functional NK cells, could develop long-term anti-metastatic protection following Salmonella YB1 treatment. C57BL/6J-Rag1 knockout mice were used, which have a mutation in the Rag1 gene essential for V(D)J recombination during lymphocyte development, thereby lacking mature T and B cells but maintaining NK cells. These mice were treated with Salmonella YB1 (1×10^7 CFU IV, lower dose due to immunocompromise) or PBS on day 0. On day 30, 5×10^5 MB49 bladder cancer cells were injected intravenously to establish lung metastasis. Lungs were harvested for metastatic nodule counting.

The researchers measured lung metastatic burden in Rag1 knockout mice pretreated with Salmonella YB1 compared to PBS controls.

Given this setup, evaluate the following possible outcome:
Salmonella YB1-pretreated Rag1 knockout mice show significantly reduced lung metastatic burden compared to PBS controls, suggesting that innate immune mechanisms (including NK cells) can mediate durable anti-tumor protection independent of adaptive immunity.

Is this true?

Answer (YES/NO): YES